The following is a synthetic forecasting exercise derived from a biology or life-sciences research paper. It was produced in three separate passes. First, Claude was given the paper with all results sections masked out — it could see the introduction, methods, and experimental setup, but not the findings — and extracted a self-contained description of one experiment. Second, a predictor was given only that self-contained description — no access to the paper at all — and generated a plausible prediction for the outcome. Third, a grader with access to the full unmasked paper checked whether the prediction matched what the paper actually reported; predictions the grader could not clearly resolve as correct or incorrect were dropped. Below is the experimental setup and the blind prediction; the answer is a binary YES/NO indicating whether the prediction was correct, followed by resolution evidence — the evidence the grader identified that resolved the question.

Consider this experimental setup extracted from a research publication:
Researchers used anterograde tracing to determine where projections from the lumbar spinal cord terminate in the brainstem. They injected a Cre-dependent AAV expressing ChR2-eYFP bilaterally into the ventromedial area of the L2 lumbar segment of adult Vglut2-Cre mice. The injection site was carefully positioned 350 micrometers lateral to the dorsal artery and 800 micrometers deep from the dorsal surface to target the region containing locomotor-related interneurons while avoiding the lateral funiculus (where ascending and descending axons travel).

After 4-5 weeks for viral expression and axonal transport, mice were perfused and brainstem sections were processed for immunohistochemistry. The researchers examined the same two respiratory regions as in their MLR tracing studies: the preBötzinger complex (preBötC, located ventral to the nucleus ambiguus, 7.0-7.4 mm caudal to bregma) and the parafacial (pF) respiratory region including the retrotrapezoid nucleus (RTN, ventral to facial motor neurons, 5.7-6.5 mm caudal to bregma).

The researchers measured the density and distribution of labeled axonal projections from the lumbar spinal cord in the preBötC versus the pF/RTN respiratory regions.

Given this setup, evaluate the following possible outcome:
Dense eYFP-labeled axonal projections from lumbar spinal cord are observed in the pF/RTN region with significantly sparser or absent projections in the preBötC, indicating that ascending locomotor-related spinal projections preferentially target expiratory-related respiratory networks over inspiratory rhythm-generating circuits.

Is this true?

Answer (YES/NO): YES